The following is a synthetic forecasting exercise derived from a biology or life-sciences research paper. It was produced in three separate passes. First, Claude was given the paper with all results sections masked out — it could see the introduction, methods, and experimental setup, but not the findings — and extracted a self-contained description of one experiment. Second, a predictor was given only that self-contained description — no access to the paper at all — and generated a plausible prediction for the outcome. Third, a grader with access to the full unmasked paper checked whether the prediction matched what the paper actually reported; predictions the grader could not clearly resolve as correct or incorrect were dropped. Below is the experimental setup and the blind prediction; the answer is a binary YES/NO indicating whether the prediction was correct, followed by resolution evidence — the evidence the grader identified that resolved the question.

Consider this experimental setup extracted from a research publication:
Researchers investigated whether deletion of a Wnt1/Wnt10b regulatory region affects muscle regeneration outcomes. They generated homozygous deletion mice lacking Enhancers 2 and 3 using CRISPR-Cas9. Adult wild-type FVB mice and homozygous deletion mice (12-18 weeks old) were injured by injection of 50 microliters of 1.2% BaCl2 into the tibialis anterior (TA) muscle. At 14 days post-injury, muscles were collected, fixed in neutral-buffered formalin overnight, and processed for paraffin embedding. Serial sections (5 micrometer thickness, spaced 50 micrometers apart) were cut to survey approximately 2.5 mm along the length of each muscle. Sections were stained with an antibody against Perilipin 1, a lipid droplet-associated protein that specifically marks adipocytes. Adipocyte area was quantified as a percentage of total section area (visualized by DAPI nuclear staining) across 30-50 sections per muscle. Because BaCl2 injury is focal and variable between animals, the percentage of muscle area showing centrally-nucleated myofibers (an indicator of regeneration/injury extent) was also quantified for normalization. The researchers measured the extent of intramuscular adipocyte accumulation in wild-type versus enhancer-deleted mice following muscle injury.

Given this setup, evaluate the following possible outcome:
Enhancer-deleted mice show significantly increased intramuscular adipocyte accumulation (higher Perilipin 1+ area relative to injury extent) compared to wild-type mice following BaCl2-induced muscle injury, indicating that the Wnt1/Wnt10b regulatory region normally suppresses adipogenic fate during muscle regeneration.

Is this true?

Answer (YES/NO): YES